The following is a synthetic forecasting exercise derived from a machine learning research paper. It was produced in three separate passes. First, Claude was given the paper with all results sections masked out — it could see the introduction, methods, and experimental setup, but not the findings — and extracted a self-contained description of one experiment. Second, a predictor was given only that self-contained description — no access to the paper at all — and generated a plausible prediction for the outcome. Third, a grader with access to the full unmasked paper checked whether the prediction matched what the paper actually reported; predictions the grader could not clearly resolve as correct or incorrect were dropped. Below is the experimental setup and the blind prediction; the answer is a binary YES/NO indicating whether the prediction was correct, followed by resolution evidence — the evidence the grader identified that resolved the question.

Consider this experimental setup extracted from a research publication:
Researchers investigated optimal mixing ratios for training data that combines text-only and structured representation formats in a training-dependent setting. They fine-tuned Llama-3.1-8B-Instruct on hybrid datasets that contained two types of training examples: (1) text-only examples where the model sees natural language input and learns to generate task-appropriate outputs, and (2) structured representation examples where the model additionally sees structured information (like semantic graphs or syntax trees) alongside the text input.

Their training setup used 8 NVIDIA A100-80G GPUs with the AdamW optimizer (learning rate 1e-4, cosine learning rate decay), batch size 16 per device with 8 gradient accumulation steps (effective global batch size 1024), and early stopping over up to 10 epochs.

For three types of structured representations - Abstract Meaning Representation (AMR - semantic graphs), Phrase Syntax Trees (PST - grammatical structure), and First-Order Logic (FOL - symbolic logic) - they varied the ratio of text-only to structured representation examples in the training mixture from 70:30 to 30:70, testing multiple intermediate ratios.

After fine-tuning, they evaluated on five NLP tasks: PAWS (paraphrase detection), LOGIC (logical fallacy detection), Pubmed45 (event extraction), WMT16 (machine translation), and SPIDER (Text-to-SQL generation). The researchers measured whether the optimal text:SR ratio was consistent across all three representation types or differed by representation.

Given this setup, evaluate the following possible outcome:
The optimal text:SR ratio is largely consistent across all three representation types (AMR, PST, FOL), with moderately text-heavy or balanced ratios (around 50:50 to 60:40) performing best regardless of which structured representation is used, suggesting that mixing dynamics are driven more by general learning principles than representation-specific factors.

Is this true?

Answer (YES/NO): NO